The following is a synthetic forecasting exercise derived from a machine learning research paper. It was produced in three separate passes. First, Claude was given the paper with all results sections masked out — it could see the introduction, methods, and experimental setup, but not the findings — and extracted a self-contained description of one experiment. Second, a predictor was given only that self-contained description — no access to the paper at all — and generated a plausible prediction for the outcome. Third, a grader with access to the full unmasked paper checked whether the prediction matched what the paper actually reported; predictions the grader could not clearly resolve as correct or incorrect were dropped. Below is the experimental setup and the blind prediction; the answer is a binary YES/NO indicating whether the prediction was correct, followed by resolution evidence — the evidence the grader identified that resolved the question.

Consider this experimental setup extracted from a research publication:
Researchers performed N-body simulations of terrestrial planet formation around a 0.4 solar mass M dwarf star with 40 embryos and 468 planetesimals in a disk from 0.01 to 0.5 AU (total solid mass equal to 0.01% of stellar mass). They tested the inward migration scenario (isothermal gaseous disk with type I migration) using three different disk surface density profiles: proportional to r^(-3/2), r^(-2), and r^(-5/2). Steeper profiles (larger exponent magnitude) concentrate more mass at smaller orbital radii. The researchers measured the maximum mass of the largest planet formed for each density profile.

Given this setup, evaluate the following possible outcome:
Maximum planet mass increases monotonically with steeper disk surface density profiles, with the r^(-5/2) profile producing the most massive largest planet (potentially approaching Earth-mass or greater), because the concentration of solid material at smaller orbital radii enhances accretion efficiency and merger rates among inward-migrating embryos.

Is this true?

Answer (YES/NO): NO